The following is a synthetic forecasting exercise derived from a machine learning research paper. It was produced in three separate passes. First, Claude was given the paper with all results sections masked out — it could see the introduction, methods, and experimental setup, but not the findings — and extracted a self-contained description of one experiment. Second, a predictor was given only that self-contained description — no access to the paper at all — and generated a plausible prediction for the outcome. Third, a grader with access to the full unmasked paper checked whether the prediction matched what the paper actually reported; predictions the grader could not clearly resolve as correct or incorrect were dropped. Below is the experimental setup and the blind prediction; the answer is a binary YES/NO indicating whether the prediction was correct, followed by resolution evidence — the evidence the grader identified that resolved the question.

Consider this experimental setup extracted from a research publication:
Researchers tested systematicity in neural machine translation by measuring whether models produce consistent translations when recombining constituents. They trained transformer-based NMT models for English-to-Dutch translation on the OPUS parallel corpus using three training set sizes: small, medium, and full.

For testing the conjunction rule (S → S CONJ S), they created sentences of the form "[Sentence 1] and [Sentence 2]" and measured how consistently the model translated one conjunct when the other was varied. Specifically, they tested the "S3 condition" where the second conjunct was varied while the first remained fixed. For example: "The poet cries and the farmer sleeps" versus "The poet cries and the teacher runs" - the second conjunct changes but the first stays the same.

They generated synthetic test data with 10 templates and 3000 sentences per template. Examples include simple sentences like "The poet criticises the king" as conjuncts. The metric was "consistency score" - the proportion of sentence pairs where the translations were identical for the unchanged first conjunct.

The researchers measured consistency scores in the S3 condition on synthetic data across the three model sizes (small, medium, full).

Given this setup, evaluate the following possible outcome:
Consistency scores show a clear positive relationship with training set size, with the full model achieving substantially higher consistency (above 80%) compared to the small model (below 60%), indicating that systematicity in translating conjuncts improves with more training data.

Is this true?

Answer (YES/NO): YES